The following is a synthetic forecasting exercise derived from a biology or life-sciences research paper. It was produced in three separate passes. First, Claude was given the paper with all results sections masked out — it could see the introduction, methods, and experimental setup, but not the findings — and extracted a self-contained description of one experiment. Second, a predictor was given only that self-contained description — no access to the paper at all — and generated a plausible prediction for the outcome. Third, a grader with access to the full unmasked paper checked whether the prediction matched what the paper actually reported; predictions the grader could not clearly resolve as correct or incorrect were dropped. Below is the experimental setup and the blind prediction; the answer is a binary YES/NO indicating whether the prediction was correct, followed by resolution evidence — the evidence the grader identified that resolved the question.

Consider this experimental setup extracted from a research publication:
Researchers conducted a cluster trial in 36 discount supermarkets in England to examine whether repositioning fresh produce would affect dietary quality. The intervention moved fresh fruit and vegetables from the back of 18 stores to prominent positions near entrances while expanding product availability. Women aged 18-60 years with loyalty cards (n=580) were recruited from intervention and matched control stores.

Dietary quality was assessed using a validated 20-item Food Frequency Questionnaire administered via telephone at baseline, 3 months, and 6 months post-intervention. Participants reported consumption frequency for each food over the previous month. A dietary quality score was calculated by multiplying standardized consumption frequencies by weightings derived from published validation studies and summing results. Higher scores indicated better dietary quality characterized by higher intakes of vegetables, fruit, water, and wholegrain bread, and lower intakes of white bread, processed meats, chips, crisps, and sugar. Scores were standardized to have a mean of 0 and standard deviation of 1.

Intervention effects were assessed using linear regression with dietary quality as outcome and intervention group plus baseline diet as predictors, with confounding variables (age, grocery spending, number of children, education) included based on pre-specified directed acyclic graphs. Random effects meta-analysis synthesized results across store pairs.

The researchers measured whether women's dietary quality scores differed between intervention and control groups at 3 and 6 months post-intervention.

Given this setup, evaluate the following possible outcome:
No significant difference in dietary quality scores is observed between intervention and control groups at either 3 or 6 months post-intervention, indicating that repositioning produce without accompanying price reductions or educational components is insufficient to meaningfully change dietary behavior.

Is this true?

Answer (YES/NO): NO